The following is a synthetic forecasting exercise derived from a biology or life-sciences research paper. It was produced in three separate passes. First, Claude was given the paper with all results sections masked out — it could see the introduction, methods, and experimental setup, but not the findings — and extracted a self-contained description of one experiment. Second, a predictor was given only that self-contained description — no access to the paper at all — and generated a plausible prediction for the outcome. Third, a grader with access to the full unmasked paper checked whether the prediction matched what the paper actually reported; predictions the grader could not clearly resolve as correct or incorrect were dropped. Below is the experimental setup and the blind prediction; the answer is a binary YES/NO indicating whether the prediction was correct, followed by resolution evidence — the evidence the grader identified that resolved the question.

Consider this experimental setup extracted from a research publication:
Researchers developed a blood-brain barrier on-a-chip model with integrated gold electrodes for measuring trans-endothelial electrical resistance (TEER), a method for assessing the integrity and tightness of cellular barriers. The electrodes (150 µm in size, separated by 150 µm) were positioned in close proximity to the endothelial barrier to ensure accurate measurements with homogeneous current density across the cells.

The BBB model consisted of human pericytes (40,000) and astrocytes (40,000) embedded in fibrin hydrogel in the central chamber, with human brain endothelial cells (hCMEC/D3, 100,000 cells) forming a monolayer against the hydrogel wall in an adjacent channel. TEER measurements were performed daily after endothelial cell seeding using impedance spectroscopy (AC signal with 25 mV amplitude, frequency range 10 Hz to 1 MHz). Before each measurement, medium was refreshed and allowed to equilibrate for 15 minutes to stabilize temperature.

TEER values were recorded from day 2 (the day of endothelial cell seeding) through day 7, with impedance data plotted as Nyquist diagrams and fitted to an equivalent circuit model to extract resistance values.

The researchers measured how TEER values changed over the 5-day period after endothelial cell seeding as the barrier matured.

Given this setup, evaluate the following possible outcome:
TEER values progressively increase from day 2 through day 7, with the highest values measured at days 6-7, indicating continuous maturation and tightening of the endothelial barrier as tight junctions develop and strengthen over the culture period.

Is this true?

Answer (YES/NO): YES